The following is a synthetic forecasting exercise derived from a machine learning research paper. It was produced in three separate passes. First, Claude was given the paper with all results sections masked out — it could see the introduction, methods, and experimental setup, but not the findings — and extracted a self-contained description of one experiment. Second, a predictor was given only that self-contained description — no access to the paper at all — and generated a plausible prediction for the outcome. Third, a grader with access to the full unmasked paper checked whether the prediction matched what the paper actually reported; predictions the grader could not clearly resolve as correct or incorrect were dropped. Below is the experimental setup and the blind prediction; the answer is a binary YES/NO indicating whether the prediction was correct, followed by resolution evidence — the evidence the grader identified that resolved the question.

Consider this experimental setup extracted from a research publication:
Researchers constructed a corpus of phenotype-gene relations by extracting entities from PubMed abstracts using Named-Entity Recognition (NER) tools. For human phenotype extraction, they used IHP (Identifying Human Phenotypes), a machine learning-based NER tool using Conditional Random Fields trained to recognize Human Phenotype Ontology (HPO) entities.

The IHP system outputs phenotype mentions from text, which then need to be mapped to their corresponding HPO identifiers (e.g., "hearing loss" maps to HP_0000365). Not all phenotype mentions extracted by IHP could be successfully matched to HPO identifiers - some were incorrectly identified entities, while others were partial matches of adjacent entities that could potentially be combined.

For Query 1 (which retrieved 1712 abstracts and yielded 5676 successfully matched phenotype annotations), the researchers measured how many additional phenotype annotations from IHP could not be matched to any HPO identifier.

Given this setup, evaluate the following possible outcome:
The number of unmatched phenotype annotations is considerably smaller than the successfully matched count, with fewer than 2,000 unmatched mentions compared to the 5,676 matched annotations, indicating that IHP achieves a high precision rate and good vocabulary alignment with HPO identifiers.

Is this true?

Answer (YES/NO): NO